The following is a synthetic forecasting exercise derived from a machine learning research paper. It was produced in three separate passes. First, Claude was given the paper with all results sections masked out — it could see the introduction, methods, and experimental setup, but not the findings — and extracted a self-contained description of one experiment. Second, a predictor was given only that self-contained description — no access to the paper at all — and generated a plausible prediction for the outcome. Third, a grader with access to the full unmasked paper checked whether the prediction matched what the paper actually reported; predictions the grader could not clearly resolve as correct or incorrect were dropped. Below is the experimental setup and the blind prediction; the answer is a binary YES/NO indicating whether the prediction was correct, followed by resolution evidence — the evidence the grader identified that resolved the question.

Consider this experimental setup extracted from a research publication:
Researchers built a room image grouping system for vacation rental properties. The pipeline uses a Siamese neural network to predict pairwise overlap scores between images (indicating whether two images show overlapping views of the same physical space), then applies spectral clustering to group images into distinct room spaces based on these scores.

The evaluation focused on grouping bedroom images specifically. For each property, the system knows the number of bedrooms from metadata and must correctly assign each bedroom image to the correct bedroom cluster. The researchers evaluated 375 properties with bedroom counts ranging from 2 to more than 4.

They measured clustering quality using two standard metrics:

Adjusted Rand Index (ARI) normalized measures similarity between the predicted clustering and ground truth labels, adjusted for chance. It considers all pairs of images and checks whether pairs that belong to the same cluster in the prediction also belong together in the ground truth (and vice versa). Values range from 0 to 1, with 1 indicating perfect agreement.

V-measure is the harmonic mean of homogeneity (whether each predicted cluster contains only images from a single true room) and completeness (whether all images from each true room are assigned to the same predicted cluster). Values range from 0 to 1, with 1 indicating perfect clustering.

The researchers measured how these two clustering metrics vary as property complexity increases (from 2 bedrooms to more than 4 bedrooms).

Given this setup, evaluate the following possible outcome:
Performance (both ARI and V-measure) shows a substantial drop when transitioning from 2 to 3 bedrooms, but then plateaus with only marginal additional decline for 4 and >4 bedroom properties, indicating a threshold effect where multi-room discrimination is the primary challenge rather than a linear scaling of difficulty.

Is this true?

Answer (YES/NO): NO